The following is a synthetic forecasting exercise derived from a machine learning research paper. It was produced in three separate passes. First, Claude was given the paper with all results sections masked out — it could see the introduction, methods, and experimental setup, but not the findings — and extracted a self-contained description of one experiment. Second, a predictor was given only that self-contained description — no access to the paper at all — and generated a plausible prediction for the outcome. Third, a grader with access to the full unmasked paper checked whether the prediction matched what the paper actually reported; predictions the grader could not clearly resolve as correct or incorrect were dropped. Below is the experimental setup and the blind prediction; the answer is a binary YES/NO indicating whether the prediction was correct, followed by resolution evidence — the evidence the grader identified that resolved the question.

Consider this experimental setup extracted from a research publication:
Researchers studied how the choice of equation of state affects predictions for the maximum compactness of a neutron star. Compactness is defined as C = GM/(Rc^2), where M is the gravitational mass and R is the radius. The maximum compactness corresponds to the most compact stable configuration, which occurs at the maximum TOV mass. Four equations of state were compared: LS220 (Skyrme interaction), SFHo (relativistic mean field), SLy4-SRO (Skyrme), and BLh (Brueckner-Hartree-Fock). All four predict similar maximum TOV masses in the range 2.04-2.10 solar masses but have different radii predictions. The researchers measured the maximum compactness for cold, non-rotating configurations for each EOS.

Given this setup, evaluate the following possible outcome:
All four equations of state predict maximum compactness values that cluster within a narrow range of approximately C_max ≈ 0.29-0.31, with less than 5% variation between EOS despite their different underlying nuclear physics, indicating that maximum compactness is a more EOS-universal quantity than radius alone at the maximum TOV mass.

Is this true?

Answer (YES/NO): NO